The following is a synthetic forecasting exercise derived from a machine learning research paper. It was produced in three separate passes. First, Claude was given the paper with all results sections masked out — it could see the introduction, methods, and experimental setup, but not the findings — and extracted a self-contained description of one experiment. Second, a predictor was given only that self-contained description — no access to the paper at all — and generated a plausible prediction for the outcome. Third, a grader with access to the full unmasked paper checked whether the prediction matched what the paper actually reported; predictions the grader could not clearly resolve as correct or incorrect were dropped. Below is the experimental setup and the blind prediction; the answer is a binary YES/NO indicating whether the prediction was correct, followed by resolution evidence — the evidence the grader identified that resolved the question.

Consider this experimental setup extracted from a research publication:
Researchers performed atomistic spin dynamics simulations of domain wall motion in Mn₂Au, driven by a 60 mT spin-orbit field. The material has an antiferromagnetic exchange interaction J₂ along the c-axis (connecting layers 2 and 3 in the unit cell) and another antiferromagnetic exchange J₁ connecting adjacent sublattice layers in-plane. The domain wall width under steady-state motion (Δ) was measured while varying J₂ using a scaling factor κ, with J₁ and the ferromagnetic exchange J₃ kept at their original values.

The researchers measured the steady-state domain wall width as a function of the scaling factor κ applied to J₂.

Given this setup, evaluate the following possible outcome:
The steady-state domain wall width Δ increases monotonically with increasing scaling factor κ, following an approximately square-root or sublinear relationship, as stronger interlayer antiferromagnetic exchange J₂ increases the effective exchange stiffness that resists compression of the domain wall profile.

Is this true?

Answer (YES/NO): NO